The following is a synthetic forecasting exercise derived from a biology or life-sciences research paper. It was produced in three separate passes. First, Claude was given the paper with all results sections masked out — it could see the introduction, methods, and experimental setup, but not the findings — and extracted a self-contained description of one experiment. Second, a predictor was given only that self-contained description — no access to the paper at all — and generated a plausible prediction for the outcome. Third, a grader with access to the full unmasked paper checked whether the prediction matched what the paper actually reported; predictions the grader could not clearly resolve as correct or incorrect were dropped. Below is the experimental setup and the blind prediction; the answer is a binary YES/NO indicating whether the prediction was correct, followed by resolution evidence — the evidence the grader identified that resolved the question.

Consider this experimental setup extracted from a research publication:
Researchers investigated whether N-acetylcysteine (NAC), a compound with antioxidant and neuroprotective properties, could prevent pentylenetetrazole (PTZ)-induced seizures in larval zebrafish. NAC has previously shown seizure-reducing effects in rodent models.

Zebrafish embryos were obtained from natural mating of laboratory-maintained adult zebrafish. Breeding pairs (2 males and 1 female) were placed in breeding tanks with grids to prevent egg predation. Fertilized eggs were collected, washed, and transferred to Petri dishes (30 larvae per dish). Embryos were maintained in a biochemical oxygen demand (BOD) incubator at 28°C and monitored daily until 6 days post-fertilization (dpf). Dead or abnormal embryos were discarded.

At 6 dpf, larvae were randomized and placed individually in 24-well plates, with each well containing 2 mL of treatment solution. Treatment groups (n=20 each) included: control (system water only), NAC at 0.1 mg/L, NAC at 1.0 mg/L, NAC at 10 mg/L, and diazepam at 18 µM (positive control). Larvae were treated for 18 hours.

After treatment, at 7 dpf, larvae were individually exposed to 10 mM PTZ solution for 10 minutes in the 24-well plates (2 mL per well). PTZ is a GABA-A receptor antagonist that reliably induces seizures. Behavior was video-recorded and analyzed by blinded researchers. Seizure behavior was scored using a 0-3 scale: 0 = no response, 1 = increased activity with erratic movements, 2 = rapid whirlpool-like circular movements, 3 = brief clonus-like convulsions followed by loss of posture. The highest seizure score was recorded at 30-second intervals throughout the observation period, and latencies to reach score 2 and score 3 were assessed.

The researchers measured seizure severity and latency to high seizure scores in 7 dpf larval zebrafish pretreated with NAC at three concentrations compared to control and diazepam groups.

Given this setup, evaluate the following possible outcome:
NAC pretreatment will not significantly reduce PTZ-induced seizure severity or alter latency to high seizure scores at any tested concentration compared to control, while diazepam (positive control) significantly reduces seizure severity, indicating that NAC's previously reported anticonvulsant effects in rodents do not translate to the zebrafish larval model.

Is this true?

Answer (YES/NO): YES